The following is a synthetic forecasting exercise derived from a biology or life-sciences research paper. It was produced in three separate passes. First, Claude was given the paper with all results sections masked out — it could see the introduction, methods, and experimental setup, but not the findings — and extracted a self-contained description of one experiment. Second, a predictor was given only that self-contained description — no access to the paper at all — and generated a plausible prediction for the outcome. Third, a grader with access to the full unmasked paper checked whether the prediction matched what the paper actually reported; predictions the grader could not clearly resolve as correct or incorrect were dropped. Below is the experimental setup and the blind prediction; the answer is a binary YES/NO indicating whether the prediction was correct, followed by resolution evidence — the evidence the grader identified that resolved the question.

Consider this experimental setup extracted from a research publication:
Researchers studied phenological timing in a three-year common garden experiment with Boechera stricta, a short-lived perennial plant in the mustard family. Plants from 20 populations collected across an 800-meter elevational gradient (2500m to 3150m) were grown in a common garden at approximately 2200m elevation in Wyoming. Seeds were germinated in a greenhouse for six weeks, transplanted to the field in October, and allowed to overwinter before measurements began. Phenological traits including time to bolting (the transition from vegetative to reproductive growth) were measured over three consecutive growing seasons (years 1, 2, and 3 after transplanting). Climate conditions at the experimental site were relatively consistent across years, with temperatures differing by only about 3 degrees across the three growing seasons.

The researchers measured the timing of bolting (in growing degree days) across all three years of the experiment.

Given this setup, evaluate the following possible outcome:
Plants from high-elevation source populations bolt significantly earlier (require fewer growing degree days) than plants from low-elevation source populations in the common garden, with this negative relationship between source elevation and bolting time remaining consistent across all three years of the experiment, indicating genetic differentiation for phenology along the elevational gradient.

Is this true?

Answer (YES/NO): YES